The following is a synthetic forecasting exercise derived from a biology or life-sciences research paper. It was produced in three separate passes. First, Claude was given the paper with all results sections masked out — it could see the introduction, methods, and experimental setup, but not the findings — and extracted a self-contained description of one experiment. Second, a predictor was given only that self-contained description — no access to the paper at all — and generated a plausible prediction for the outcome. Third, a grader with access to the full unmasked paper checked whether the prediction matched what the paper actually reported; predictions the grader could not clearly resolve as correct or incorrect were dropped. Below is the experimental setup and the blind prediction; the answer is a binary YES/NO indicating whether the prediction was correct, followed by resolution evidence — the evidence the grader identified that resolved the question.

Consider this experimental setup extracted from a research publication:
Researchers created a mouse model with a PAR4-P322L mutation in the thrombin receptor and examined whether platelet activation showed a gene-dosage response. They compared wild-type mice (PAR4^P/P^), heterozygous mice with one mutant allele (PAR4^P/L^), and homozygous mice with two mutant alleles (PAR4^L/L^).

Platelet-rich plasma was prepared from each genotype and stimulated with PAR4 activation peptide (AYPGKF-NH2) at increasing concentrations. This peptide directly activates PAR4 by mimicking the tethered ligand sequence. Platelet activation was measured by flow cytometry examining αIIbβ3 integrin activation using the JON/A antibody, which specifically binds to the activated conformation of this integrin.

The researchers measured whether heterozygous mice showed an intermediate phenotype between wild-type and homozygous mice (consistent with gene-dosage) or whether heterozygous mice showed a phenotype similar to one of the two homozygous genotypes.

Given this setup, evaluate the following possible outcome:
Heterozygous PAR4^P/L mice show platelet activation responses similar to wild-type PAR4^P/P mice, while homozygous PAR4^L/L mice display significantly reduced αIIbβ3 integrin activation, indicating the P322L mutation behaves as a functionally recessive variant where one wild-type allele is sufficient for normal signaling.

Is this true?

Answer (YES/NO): NO